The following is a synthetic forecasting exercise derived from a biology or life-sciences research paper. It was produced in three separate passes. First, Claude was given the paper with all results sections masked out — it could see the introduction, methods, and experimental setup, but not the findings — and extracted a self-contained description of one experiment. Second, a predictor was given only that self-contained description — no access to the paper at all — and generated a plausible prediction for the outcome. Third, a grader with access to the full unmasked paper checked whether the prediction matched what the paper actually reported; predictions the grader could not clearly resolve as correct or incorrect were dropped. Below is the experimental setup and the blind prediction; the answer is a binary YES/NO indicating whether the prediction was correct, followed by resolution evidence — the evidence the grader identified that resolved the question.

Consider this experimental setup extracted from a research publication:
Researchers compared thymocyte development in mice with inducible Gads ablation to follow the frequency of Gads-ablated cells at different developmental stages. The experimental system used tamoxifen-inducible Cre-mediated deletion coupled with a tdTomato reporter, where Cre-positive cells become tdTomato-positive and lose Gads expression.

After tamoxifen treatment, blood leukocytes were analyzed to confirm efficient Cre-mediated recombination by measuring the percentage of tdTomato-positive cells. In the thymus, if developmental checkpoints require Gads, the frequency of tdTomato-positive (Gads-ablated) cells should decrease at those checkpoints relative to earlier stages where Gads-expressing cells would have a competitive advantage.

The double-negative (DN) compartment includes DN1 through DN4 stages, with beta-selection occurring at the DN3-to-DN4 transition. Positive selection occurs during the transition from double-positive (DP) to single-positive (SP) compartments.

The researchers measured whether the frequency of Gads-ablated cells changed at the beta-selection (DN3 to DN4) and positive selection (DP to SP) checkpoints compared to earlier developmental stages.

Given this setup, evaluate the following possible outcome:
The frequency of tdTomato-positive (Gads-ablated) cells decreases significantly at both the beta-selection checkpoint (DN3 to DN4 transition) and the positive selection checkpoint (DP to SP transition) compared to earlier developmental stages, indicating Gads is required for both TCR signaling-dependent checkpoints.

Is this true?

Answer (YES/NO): YES